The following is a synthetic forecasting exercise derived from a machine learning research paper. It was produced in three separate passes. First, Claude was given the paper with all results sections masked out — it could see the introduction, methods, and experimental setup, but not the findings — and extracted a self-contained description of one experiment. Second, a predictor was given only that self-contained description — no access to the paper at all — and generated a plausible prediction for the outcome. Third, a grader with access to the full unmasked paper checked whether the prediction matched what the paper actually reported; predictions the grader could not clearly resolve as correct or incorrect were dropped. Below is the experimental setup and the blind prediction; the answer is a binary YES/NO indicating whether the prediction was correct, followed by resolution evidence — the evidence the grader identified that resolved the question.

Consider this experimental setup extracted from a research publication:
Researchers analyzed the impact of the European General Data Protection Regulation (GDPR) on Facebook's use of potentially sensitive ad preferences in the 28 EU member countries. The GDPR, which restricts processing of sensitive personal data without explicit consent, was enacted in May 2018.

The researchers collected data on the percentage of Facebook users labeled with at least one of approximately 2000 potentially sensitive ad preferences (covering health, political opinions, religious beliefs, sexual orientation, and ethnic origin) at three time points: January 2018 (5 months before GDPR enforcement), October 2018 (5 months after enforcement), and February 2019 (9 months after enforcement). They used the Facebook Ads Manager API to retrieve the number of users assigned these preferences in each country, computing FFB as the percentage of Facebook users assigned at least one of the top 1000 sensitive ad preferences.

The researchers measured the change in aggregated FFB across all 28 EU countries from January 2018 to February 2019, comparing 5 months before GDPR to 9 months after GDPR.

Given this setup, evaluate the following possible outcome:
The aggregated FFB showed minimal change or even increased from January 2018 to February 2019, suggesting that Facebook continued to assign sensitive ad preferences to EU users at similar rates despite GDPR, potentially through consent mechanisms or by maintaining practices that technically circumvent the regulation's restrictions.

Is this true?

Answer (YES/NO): YES